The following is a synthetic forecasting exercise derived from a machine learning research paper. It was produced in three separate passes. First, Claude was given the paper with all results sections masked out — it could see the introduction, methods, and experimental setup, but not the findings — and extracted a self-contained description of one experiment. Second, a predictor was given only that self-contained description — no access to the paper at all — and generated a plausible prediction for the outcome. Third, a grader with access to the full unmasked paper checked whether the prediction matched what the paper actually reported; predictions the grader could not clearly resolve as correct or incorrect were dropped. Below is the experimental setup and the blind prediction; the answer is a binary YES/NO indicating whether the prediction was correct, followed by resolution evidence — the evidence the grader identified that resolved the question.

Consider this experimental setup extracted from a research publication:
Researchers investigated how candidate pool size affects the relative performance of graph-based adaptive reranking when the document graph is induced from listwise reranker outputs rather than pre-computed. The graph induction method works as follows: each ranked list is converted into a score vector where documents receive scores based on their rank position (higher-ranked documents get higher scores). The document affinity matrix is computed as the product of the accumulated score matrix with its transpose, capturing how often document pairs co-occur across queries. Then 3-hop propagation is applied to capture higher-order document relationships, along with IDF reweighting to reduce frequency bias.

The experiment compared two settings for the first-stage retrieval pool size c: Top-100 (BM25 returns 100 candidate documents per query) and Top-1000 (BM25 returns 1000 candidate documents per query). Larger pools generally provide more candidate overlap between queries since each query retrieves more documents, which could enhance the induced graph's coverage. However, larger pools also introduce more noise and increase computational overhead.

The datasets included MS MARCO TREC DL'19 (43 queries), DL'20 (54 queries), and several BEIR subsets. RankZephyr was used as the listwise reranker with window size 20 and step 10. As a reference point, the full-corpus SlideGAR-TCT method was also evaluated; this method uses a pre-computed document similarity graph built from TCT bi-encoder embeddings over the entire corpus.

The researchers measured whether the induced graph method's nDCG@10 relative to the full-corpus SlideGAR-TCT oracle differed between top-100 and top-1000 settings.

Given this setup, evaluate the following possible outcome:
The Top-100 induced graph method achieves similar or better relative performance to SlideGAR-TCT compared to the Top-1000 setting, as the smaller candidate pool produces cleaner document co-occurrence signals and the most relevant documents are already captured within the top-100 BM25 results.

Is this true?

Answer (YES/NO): NO